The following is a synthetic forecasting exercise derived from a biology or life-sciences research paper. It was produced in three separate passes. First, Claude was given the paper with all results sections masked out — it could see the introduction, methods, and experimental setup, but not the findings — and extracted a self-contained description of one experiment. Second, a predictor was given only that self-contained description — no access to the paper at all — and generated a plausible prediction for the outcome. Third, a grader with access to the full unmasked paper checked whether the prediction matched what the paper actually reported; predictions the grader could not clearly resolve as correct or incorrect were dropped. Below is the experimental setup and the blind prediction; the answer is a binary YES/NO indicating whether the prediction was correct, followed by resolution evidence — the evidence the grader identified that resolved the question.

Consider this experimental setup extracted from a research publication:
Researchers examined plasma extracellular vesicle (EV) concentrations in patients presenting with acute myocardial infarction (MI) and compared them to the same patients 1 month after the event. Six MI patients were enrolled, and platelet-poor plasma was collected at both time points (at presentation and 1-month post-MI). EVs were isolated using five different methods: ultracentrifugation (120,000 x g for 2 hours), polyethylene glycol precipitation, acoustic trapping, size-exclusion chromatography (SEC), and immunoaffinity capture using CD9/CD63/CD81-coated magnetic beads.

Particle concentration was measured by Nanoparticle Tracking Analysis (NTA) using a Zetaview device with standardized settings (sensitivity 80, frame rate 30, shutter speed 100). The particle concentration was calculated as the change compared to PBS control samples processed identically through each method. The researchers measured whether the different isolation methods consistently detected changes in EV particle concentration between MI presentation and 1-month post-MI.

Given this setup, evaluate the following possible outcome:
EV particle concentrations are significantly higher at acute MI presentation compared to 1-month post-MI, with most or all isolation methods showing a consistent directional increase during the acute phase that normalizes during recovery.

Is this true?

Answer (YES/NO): YES